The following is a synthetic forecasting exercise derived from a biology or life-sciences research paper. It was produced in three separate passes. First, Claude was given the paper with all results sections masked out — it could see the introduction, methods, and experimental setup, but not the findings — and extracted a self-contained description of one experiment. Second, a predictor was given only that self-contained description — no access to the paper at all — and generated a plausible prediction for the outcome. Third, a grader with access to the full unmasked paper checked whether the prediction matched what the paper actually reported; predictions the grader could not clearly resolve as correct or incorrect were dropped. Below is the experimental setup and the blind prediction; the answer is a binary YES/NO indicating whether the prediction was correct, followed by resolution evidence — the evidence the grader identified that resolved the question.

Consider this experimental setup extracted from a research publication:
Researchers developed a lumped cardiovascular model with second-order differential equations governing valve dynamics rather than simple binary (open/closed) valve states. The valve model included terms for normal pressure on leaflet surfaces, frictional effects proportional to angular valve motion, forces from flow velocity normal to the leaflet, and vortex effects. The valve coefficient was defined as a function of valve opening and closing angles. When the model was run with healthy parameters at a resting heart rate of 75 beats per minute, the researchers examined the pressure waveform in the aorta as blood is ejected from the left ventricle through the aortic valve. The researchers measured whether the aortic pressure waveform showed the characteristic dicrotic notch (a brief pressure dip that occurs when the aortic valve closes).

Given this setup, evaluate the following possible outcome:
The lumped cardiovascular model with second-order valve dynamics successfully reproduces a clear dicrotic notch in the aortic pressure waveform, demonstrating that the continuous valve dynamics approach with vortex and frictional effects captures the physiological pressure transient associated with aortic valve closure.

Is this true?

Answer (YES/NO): YES